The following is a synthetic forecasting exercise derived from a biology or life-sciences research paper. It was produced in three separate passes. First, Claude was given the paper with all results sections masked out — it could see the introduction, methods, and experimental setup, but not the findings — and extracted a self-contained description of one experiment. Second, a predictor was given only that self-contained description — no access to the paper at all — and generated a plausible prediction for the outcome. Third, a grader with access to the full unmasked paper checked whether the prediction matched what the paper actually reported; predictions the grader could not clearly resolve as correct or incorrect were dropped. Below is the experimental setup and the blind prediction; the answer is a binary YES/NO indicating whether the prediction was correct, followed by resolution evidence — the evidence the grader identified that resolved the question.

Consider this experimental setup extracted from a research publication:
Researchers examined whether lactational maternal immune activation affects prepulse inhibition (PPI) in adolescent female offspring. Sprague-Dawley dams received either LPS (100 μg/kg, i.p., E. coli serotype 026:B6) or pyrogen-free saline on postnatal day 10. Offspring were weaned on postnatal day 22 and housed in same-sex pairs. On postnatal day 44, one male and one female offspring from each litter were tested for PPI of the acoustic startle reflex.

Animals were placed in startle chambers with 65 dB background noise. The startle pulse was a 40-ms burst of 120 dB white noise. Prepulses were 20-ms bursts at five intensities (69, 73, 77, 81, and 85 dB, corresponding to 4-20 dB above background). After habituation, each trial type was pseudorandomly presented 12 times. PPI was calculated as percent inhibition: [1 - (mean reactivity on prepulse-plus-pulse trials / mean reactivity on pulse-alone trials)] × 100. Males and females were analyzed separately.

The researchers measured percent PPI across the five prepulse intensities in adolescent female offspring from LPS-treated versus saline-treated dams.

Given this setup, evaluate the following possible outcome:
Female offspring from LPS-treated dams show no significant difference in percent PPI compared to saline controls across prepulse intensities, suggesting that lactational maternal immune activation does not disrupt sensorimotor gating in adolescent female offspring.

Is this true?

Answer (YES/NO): YES